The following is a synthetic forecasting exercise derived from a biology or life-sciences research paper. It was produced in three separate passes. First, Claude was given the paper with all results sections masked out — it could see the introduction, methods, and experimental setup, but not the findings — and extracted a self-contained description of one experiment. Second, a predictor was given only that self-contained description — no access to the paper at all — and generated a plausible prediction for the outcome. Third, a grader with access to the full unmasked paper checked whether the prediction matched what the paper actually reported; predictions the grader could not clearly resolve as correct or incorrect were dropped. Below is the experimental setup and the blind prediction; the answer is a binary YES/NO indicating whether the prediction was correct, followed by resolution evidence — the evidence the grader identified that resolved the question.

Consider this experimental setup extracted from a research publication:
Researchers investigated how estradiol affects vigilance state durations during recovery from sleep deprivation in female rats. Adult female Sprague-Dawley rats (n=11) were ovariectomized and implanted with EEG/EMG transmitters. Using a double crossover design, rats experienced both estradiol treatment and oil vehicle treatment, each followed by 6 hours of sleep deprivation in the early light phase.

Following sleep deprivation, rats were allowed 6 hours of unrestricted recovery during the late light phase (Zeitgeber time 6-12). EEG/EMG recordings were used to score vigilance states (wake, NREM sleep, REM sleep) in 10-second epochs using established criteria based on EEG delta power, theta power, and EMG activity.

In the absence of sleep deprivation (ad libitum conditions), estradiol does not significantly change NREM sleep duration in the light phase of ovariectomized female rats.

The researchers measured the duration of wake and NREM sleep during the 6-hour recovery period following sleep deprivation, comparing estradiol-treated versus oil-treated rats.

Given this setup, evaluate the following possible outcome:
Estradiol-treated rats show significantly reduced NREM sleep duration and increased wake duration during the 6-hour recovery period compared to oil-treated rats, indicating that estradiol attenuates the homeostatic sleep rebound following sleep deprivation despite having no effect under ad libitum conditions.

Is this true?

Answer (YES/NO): YES